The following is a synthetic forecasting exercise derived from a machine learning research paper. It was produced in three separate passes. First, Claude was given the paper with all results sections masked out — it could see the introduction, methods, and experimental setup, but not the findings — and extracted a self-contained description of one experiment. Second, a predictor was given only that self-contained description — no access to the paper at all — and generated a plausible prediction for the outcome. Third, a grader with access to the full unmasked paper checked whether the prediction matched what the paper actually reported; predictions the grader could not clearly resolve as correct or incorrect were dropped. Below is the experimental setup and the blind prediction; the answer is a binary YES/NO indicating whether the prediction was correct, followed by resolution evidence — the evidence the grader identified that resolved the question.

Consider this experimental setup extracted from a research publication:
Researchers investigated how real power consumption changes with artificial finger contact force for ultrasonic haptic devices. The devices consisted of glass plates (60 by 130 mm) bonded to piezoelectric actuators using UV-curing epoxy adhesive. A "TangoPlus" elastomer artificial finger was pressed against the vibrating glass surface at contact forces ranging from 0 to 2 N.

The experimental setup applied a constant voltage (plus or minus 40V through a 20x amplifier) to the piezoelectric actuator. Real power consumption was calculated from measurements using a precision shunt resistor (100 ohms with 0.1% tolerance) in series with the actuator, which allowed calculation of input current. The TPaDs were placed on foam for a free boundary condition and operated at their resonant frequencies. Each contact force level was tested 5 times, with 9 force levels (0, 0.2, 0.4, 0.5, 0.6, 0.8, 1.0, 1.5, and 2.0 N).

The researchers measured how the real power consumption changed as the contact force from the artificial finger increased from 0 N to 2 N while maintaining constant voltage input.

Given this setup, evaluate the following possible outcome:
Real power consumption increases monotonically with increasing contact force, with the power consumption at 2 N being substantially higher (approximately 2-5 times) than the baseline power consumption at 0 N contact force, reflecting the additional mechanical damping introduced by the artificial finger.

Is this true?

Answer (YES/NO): NO